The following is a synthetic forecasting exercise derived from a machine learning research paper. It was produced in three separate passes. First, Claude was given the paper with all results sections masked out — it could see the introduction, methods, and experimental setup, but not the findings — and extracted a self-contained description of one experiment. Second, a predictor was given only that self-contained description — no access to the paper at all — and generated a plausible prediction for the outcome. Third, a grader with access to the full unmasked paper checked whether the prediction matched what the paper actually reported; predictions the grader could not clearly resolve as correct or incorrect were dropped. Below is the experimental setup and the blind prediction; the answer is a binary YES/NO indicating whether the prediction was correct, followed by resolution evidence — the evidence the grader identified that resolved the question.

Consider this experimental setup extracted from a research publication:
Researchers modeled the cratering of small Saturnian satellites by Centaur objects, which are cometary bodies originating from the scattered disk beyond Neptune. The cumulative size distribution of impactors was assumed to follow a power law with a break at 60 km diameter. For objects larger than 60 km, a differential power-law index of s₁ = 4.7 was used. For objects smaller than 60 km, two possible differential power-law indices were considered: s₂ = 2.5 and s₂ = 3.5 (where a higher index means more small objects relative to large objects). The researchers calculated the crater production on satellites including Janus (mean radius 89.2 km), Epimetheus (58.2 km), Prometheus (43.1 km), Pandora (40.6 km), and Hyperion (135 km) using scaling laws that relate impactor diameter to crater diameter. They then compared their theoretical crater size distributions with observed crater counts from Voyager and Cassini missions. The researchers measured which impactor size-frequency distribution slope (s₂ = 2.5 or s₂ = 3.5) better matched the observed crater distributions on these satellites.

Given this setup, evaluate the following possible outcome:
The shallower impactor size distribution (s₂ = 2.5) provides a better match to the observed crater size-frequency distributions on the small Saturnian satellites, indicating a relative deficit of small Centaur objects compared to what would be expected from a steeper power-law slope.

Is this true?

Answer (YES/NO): NO